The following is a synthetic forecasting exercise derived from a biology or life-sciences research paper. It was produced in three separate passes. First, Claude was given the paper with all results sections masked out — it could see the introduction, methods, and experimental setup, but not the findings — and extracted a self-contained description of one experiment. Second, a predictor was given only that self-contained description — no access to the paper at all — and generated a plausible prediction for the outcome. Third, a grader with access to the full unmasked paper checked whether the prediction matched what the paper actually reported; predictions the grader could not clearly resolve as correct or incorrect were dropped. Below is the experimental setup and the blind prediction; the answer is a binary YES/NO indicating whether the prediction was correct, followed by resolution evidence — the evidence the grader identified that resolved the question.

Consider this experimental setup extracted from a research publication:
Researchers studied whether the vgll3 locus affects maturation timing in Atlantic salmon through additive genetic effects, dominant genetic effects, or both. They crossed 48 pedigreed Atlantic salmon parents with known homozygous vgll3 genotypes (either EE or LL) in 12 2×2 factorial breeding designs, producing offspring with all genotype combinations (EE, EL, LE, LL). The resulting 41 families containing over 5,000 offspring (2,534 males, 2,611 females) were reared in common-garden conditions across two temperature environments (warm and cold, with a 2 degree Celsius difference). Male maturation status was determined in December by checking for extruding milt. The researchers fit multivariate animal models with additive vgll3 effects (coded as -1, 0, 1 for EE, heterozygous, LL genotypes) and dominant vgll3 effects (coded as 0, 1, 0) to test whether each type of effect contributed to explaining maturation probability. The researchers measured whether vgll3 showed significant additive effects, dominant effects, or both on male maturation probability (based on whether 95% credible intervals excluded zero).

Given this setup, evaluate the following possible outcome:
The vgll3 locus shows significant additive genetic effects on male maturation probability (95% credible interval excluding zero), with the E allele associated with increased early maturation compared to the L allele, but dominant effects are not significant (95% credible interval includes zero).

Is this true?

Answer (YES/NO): YES